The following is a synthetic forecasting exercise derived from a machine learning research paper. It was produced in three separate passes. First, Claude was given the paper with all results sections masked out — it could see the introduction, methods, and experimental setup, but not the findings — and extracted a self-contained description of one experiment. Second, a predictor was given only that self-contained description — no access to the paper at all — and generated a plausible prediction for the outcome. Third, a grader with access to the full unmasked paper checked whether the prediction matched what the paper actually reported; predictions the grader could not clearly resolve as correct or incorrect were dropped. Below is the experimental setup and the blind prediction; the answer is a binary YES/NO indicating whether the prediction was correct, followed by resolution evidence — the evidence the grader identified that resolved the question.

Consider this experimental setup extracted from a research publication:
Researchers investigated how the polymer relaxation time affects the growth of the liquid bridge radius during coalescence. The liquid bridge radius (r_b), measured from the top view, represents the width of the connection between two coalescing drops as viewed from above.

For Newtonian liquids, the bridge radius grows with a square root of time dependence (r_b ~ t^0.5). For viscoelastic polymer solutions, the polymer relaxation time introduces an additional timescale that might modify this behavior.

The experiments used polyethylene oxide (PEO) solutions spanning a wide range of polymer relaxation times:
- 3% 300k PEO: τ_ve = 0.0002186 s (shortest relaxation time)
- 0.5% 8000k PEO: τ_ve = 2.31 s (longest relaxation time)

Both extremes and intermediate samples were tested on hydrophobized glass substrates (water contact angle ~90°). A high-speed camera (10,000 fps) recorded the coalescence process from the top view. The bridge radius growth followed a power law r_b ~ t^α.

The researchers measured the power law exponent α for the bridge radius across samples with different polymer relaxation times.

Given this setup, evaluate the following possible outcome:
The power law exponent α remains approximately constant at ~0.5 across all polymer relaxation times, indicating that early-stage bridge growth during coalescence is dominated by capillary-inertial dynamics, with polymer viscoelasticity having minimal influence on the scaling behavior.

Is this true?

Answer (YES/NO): NO